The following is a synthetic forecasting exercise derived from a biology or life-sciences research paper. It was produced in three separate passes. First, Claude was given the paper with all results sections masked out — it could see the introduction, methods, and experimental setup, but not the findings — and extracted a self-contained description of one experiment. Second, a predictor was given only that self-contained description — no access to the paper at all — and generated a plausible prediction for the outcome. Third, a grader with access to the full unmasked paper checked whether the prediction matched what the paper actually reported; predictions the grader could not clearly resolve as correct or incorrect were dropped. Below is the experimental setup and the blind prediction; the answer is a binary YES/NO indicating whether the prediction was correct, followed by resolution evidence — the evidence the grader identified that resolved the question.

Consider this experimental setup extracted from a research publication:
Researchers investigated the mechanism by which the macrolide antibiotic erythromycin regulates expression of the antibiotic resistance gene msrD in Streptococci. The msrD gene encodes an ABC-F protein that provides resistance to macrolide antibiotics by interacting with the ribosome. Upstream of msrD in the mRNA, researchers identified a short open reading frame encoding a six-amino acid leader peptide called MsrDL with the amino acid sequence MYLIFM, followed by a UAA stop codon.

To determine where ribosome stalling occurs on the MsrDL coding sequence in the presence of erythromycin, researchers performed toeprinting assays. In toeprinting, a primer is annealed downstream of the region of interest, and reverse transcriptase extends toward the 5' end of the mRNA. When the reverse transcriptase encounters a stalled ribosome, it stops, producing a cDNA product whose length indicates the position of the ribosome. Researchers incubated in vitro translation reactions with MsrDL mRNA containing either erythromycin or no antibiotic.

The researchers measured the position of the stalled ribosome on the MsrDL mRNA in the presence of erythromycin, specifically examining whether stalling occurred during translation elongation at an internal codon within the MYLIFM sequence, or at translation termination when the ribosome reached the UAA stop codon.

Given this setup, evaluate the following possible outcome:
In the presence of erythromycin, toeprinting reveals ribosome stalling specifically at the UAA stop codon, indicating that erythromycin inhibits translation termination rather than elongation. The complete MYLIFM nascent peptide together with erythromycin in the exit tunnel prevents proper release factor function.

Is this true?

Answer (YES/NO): YES